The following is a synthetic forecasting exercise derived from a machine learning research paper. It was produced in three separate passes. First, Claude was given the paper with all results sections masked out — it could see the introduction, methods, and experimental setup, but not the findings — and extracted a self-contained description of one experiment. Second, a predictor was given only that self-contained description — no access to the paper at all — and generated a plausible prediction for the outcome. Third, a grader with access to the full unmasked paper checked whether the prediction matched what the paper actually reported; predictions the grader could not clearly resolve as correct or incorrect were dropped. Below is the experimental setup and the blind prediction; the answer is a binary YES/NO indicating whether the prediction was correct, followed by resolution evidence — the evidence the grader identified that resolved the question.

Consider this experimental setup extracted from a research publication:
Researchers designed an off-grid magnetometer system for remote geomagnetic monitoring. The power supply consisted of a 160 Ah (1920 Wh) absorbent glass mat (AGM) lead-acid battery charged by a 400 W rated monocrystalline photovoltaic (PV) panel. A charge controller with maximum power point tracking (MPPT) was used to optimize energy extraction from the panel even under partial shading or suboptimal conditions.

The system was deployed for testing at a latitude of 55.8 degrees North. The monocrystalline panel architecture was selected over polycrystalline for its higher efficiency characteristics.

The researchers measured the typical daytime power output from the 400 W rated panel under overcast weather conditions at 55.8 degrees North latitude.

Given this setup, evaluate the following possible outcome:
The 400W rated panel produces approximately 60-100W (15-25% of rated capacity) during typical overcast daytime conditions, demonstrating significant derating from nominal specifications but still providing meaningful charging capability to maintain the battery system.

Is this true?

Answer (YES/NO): NO